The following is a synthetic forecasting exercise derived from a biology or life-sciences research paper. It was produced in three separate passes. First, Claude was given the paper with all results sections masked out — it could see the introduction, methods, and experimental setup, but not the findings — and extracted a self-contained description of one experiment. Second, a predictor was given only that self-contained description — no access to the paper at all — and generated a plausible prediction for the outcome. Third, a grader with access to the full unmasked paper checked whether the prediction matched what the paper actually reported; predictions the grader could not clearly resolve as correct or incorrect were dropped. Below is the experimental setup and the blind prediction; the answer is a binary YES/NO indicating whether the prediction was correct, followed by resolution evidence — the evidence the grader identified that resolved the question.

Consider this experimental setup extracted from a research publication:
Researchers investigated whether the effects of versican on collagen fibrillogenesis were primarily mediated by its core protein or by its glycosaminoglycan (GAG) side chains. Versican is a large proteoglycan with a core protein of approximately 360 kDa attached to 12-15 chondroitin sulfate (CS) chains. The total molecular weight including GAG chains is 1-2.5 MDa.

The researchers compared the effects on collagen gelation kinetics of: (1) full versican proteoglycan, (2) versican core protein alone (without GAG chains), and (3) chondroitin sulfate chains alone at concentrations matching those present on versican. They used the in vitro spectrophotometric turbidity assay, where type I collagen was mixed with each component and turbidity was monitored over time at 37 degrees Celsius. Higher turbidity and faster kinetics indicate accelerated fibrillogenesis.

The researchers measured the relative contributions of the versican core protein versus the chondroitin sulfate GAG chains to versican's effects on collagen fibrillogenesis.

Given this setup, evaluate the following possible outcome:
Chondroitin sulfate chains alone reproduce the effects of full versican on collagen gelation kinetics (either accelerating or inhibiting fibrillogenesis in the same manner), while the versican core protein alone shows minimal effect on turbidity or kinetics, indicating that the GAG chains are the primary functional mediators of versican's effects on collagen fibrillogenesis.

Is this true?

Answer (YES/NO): NO